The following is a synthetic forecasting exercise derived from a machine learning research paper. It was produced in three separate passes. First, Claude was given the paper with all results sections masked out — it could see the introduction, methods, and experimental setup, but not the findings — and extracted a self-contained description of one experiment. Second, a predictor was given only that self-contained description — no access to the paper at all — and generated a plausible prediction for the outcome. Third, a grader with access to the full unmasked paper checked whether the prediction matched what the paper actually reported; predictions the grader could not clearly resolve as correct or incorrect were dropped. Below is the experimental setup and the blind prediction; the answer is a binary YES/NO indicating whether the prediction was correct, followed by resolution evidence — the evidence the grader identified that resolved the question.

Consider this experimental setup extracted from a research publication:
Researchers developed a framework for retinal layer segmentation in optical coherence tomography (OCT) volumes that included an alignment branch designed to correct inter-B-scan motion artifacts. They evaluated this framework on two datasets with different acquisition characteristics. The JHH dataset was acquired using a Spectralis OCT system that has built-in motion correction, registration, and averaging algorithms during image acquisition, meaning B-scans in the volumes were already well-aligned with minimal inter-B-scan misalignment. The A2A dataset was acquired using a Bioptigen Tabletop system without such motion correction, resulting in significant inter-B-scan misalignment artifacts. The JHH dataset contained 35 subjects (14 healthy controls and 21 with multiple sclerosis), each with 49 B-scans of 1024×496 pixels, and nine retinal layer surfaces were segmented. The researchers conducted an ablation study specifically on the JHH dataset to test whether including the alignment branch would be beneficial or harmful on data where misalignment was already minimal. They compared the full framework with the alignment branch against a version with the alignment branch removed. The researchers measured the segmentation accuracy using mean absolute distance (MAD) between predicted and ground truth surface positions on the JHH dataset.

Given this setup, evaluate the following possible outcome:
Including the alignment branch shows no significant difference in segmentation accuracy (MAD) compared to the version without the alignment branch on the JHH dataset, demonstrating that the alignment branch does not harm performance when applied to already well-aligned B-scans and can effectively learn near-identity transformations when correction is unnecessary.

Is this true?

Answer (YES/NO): NO